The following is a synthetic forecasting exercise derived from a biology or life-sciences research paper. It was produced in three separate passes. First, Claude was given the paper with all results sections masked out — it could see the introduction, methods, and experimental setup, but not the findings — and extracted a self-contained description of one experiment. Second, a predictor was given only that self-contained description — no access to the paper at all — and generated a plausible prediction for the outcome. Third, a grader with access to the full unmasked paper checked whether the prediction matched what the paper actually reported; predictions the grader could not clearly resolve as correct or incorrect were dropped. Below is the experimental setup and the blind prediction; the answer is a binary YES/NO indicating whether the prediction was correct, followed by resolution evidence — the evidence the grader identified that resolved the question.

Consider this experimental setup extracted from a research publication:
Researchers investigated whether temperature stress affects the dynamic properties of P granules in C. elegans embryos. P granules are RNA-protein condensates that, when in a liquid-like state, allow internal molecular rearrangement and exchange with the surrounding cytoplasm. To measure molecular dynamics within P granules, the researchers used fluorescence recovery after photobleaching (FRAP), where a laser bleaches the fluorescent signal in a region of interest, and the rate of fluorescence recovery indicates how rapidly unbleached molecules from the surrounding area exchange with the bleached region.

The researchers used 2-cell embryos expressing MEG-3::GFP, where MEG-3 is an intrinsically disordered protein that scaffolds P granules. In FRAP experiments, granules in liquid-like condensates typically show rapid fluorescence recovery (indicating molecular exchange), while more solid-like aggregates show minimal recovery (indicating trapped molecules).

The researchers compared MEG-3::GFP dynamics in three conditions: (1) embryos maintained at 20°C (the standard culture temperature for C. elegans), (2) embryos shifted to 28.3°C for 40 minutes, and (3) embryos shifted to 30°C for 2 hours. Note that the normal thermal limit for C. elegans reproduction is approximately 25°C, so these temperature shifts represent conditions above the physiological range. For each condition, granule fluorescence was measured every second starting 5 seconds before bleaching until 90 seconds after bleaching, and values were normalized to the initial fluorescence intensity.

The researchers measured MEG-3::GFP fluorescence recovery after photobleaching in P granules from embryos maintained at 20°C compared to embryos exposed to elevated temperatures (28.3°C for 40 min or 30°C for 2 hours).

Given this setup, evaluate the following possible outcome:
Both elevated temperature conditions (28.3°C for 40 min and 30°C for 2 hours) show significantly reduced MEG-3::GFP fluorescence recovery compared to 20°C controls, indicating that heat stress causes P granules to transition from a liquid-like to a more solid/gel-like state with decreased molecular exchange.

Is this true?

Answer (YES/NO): YES